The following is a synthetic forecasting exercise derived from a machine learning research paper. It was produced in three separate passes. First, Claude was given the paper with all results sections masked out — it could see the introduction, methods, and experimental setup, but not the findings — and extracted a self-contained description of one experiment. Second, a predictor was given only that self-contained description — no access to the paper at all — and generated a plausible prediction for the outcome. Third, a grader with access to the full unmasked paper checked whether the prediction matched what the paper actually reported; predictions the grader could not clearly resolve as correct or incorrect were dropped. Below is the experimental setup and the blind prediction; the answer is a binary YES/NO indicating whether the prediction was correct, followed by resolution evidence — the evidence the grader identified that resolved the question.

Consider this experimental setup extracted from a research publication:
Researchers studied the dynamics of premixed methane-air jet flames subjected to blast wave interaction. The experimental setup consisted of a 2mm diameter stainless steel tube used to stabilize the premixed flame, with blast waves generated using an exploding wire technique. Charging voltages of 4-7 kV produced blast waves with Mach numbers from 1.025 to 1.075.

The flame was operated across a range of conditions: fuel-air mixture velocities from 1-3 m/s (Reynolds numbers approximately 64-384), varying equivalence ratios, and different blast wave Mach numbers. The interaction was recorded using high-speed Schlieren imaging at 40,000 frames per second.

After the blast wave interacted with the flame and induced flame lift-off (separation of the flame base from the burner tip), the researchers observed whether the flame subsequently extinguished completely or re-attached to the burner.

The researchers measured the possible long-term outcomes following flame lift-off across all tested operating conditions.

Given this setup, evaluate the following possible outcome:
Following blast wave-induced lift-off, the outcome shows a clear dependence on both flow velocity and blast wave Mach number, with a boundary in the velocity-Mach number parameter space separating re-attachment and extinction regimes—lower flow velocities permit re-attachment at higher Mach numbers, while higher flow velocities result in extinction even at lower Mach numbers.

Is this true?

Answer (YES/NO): NO